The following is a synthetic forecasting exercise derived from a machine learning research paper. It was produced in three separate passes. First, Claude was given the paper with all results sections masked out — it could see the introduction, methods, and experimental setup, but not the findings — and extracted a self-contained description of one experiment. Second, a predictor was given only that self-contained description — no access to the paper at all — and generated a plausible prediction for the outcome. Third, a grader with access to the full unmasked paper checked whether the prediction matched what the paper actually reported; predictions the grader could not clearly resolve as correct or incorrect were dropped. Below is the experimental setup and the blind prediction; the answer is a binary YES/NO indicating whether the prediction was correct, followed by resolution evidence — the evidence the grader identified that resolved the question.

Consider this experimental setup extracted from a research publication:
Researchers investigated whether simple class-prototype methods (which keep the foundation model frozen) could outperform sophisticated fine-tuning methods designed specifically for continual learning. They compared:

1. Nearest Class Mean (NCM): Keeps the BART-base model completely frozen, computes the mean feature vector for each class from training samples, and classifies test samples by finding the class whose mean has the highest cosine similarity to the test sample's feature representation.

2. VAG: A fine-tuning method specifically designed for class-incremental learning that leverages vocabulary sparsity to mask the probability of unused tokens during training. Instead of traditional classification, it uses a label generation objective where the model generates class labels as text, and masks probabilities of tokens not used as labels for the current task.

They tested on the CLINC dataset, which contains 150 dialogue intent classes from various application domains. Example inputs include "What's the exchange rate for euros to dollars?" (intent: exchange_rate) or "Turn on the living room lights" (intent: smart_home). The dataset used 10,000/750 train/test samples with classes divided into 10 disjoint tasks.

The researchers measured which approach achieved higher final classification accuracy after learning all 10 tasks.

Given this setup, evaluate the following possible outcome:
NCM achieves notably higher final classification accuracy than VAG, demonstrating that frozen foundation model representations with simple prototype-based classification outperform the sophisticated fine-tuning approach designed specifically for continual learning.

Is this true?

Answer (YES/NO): YES